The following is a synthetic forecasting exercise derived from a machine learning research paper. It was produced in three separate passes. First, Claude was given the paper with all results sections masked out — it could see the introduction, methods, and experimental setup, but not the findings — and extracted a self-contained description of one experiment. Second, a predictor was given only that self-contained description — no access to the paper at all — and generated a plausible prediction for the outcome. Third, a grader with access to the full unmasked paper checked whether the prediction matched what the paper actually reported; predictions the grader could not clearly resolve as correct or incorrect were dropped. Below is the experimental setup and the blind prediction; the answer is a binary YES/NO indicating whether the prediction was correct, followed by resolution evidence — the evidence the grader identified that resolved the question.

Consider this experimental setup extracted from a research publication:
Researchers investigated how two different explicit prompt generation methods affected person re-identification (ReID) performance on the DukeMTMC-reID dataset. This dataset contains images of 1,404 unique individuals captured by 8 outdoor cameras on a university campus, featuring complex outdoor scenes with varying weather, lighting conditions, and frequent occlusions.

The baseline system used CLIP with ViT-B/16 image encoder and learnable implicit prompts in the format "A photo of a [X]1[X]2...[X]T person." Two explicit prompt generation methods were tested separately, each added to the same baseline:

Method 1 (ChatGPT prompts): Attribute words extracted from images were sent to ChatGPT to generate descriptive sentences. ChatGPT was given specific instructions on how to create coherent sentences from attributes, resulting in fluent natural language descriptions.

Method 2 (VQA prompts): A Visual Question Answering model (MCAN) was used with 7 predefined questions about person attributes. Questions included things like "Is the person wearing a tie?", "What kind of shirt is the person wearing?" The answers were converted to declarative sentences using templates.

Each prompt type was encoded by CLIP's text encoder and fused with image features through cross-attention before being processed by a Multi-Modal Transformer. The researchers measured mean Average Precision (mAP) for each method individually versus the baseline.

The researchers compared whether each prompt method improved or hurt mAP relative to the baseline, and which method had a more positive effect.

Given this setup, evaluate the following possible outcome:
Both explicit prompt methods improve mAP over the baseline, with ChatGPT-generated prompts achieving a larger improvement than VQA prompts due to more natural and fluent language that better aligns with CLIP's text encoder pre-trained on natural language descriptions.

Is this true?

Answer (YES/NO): NO